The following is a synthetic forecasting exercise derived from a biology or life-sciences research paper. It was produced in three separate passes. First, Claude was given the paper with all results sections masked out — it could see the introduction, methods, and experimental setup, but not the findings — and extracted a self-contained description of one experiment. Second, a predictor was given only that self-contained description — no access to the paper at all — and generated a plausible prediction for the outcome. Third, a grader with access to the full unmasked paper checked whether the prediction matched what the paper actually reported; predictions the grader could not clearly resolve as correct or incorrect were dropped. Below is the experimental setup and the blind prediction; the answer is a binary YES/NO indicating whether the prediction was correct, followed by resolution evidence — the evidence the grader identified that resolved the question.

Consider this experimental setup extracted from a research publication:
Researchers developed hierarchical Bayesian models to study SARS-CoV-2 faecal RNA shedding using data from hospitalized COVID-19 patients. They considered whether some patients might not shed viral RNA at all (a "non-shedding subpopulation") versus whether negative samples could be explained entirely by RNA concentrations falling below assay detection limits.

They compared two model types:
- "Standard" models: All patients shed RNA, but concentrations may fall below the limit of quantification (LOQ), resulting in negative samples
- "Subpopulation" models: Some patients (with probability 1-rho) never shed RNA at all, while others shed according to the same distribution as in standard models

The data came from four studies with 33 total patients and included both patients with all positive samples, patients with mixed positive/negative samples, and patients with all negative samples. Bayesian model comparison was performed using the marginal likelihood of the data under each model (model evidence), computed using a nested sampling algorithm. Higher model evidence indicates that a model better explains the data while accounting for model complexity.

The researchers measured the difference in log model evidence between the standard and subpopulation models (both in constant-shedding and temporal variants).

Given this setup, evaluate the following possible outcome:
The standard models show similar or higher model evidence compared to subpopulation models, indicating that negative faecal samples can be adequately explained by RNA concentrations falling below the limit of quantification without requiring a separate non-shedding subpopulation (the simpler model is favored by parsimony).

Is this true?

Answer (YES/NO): YES